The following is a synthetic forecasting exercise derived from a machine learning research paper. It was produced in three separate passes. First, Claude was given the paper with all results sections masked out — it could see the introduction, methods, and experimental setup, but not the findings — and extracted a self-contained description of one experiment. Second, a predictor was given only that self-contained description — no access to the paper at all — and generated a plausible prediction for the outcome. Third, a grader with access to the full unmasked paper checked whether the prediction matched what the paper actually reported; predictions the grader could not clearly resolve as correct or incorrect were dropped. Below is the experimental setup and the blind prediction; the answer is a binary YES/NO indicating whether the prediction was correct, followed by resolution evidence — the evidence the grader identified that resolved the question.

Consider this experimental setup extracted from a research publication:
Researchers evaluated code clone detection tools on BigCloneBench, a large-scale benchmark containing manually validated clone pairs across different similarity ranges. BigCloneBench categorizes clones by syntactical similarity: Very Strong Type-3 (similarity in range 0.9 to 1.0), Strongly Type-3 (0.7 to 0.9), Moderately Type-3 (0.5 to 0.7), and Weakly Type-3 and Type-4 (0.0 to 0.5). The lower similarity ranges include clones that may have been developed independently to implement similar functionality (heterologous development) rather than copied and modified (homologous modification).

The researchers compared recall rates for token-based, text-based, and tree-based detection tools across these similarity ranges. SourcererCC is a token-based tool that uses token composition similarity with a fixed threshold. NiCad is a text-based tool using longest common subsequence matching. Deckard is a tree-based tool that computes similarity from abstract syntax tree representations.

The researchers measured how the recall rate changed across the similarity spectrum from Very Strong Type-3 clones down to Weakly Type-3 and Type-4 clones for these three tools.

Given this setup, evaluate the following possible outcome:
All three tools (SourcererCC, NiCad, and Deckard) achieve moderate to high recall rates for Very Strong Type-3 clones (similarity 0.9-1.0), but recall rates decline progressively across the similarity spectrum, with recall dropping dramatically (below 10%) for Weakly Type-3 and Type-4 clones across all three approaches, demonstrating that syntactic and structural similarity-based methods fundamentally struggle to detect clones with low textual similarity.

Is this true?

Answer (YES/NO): YES